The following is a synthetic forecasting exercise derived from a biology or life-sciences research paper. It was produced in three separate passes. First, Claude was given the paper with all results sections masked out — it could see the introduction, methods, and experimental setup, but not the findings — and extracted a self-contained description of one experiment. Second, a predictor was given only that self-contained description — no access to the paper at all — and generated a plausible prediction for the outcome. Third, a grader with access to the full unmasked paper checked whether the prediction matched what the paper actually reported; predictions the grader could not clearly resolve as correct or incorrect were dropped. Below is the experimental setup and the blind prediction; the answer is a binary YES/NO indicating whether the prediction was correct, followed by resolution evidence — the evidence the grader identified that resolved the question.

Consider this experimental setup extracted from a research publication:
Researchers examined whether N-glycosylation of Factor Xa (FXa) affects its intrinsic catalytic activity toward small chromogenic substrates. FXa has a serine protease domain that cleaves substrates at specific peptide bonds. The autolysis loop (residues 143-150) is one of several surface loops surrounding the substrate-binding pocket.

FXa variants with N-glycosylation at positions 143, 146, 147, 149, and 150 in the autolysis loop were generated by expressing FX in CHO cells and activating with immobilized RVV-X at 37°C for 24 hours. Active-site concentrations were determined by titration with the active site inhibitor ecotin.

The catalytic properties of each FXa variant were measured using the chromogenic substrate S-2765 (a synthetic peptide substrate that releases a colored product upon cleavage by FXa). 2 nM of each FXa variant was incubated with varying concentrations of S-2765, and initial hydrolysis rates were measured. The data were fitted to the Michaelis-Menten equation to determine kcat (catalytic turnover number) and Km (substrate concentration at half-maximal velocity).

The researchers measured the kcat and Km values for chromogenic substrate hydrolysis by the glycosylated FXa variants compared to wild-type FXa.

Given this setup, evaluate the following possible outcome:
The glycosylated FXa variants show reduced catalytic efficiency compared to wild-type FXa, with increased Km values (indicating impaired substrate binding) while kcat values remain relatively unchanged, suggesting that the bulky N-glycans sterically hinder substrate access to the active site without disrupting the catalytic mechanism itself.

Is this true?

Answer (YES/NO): NO